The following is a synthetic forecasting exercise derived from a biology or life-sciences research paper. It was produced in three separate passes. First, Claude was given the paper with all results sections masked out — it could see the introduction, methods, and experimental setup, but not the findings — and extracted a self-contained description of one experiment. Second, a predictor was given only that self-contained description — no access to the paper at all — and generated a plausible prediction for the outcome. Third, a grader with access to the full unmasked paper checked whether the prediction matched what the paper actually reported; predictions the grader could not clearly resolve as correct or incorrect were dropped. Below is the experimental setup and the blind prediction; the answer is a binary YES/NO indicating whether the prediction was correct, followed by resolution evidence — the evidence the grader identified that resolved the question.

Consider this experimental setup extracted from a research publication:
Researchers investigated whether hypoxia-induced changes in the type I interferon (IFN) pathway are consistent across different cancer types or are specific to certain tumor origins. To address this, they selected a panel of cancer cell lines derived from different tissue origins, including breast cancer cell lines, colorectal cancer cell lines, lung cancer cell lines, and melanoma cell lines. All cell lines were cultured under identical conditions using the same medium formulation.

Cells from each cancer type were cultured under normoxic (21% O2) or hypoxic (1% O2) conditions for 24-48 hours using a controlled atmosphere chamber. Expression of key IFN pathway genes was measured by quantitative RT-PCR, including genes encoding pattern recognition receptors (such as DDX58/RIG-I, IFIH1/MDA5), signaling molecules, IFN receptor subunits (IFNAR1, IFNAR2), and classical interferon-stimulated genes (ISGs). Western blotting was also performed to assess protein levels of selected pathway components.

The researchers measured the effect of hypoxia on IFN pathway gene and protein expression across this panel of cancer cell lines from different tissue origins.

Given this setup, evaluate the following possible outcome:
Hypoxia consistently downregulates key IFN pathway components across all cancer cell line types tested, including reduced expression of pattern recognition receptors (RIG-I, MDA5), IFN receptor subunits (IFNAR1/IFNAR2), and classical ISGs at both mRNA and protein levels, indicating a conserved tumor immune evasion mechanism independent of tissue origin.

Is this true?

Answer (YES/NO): YES